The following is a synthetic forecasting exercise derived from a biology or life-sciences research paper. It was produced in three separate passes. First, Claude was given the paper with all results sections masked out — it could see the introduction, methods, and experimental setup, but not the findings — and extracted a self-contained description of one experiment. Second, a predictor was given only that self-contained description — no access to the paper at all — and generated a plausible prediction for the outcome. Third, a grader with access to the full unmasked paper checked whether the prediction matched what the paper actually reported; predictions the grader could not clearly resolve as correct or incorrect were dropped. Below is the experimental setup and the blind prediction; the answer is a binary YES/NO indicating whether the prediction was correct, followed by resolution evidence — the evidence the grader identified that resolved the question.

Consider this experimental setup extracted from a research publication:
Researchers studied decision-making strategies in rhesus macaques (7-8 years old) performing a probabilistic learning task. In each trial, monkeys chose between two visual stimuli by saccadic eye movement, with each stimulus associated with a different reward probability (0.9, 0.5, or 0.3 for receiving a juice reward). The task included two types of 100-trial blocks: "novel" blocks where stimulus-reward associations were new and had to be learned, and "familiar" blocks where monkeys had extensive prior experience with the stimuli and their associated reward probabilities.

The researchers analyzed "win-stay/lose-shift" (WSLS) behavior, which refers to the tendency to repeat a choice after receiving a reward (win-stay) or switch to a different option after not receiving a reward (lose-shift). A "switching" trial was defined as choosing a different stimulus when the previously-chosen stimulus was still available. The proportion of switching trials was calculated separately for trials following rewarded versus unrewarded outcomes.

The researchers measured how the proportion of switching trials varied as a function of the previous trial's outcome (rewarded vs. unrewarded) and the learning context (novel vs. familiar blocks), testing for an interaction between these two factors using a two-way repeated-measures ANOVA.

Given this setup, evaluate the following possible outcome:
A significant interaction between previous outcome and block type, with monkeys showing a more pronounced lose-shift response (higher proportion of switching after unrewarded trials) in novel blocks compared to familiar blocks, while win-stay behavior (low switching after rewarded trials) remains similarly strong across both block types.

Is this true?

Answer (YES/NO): NO